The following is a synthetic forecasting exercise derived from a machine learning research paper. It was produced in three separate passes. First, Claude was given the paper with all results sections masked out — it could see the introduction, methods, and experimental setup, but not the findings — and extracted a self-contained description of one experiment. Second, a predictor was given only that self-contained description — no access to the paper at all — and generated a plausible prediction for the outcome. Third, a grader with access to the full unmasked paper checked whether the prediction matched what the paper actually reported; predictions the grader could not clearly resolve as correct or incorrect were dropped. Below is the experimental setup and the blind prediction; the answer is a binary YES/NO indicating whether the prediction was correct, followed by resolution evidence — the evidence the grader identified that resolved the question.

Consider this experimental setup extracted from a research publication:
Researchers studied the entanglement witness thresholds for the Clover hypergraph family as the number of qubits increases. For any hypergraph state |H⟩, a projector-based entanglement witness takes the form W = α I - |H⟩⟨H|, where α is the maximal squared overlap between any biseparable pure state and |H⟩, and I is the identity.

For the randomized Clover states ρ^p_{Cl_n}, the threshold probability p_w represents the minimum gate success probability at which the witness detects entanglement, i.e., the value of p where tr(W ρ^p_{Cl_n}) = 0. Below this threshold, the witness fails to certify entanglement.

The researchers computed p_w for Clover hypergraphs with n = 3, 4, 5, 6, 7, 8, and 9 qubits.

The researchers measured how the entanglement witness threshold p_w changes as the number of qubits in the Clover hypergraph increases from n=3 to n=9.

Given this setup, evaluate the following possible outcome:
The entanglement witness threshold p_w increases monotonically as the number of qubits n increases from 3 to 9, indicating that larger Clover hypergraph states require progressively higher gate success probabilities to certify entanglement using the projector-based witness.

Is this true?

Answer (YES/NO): YES